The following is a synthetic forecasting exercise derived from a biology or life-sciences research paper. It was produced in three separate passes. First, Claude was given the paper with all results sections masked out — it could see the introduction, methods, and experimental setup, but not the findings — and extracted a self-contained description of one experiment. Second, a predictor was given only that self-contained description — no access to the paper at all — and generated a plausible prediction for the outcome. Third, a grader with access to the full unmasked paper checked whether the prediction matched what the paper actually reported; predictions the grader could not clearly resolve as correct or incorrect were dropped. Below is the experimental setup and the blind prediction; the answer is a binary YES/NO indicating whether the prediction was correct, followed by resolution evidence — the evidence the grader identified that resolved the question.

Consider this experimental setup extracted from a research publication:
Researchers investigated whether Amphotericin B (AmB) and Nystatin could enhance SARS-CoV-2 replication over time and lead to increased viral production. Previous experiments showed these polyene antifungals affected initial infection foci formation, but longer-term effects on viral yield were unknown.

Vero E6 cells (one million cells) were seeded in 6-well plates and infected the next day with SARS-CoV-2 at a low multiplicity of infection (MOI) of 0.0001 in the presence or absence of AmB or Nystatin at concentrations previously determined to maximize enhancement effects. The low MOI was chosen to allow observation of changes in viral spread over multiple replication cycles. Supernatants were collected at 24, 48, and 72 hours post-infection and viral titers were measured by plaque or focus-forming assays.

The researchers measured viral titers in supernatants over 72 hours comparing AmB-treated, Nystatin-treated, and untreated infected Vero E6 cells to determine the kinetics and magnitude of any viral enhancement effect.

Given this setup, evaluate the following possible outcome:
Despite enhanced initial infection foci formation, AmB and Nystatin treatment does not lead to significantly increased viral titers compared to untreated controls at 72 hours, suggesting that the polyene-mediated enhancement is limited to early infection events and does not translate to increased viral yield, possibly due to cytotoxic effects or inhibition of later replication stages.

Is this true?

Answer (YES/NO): YES